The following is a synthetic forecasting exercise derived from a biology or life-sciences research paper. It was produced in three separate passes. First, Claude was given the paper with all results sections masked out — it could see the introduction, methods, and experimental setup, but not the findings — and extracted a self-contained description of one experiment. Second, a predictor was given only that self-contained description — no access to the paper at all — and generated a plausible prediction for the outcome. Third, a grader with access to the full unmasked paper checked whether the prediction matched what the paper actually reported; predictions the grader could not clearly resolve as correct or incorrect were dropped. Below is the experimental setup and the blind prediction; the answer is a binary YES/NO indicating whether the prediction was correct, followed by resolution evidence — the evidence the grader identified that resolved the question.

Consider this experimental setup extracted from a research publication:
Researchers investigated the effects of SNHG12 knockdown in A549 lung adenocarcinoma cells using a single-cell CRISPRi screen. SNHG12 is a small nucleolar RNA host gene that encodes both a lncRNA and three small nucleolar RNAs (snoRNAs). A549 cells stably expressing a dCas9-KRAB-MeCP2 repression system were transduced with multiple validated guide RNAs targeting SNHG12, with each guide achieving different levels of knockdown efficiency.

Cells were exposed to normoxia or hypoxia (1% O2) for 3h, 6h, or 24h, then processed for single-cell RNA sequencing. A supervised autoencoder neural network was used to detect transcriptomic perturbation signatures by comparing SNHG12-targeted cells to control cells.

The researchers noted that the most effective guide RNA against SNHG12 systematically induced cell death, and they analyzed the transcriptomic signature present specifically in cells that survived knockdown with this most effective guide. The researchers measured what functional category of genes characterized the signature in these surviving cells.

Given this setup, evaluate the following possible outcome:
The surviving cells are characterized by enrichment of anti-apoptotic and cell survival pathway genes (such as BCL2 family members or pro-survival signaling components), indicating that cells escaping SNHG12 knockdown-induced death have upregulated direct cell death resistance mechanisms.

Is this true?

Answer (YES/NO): YES